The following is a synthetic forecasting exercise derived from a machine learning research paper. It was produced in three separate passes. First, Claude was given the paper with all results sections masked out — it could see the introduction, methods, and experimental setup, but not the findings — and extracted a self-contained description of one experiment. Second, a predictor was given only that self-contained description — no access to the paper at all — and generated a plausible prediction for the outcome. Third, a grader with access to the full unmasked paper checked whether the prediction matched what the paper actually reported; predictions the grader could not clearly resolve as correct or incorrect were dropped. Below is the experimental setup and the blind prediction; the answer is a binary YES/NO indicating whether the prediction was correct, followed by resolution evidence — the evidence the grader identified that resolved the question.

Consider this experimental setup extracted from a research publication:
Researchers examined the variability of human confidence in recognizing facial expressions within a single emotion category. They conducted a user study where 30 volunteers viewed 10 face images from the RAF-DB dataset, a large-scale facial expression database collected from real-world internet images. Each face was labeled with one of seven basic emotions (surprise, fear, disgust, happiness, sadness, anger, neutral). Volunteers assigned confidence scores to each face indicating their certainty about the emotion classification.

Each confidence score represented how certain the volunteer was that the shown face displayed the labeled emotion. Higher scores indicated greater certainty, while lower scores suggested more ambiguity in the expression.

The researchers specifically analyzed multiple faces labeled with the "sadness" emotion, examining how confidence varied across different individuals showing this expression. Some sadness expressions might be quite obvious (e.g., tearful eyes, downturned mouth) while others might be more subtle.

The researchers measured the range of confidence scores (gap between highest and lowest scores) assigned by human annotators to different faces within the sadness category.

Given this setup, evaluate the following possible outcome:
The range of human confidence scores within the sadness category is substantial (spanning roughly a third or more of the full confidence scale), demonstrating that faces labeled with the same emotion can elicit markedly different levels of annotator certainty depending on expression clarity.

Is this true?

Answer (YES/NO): NO